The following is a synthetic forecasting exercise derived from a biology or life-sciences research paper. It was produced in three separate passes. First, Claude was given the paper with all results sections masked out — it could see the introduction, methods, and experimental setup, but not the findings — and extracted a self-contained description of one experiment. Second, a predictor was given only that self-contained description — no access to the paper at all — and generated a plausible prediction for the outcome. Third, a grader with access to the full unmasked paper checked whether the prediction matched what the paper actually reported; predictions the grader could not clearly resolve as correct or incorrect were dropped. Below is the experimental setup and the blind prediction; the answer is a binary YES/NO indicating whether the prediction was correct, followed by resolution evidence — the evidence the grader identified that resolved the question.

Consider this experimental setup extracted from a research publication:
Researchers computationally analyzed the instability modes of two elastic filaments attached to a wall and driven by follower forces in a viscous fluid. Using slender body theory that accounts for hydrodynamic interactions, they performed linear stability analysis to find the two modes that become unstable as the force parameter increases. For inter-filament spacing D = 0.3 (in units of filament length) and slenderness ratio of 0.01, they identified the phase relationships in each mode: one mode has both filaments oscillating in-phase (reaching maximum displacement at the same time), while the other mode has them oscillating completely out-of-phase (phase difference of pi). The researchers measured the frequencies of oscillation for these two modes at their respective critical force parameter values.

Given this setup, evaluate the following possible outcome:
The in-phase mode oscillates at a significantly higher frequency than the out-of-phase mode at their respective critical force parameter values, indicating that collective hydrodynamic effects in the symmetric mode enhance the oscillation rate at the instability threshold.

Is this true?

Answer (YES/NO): YES